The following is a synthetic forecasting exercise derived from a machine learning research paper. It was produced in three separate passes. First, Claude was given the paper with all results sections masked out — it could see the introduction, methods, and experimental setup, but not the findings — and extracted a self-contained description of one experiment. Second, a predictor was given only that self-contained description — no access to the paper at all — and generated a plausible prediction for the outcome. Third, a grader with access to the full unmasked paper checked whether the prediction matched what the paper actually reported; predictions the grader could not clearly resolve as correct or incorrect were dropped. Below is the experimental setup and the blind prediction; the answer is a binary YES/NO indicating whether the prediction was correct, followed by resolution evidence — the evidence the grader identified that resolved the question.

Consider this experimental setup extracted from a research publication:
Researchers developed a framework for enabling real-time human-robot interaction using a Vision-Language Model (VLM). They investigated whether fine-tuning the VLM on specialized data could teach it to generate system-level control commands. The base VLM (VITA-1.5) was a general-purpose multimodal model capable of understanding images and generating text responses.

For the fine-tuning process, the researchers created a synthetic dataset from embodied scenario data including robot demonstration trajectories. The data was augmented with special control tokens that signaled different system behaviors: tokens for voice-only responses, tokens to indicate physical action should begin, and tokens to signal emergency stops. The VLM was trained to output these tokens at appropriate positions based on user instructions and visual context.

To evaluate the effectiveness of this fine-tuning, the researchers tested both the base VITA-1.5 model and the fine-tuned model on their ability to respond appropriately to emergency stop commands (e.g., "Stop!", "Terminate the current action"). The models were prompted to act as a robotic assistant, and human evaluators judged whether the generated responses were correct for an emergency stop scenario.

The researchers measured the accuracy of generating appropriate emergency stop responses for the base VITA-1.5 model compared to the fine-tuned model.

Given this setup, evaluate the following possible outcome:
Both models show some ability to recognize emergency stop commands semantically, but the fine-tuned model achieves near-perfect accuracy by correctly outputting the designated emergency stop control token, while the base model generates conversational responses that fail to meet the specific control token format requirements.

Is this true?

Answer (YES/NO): NO